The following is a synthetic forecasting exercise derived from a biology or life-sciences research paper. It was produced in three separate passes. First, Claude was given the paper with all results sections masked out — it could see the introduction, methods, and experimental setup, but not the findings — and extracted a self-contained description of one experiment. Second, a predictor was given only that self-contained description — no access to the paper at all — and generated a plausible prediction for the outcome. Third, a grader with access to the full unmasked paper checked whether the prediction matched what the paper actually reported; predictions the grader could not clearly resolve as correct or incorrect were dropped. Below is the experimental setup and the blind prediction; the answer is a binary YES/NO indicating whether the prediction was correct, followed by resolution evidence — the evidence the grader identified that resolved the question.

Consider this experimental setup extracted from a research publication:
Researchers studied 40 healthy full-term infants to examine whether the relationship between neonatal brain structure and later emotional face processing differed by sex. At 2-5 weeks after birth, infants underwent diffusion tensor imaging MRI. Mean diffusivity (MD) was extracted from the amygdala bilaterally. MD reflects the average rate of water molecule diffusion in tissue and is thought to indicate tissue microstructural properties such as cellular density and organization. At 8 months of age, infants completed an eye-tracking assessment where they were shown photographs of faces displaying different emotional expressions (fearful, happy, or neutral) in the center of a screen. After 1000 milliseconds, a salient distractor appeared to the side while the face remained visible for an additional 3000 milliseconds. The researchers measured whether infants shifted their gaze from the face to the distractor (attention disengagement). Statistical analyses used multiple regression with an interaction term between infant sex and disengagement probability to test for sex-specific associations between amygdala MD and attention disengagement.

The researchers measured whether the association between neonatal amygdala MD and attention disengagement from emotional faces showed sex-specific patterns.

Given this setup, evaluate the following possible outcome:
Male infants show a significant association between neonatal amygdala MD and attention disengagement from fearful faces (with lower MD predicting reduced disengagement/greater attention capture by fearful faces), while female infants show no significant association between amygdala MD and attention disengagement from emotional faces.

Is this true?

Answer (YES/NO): NO